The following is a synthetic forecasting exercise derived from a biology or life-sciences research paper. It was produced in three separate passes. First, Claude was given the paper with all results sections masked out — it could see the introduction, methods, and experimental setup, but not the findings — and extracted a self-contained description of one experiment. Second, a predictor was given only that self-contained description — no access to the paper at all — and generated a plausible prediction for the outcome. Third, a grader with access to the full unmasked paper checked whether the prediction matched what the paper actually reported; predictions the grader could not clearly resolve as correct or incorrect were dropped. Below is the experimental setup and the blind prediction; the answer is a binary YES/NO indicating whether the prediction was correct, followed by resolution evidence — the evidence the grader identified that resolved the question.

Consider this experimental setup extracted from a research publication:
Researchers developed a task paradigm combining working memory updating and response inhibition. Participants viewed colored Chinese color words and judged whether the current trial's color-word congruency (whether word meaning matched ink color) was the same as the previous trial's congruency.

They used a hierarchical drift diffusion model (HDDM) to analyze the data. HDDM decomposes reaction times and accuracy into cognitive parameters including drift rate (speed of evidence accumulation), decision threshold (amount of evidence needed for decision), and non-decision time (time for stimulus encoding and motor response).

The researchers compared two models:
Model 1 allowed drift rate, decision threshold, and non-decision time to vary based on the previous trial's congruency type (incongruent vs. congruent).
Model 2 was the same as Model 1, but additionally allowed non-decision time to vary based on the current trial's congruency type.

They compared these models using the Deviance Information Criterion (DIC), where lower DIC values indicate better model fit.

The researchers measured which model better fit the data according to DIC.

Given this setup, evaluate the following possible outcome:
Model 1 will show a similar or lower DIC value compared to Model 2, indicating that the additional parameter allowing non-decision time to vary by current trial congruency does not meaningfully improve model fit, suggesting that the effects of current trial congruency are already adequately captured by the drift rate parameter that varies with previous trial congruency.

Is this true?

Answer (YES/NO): NO